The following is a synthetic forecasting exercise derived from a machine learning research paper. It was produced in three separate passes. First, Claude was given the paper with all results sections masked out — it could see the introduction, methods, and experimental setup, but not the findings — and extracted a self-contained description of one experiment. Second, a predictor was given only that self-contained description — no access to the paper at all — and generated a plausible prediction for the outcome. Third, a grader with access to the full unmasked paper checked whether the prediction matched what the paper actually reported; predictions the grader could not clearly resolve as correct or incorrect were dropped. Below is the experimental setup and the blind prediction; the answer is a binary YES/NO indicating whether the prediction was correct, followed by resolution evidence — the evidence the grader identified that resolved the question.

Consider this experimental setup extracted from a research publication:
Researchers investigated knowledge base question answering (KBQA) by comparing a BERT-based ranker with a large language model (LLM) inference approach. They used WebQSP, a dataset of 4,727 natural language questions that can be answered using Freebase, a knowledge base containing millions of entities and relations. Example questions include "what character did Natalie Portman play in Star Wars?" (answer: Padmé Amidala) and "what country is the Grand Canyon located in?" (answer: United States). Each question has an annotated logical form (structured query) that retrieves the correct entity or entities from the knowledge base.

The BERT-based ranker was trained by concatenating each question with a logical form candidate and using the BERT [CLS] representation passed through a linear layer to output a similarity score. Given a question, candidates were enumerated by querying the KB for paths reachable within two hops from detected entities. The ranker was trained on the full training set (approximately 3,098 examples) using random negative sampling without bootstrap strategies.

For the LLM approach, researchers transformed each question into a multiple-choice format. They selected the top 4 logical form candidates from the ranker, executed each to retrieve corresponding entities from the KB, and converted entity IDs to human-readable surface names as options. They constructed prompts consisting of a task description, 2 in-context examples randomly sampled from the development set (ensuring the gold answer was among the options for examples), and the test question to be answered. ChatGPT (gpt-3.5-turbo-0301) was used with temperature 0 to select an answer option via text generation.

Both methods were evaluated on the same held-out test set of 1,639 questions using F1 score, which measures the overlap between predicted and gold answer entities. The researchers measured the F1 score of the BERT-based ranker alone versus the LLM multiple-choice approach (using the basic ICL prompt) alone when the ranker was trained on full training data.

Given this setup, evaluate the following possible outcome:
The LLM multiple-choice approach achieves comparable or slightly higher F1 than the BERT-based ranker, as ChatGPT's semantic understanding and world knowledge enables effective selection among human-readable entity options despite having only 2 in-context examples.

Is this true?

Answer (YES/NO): NO